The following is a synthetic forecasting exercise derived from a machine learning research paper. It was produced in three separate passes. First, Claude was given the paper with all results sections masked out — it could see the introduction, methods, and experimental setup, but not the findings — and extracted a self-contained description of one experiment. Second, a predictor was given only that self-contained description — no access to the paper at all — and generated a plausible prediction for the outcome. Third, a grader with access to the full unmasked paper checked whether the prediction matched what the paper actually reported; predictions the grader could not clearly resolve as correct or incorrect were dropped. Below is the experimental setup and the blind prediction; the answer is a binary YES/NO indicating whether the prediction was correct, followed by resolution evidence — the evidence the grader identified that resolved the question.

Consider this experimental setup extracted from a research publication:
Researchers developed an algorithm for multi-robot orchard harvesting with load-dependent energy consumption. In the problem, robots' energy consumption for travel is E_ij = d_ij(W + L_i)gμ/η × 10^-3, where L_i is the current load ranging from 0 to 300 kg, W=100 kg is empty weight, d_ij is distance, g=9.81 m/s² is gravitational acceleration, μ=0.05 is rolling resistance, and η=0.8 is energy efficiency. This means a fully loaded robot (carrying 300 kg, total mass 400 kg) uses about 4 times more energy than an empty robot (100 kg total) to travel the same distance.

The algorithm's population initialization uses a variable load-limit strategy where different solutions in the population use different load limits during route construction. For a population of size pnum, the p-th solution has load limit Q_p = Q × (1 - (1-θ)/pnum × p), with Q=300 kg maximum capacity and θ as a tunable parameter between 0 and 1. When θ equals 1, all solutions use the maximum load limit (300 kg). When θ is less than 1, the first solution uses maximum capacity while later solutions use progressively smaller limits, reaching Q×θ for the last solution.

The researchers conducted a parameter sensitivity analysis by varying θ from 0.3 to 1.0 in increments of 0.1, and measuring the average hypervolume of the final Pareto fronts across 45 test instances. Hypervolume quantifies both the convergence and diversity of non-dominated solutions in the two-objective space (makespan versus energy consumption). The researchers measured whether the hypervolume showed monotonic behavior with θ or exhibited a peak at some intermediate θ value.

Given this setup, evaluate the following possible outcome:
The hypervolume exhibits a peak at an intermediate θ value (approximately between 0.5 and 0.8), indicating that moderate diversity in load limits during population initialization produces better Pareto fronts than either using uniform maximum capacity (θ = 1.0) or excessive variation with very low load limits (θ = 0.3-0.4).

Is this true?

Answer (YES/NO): NO